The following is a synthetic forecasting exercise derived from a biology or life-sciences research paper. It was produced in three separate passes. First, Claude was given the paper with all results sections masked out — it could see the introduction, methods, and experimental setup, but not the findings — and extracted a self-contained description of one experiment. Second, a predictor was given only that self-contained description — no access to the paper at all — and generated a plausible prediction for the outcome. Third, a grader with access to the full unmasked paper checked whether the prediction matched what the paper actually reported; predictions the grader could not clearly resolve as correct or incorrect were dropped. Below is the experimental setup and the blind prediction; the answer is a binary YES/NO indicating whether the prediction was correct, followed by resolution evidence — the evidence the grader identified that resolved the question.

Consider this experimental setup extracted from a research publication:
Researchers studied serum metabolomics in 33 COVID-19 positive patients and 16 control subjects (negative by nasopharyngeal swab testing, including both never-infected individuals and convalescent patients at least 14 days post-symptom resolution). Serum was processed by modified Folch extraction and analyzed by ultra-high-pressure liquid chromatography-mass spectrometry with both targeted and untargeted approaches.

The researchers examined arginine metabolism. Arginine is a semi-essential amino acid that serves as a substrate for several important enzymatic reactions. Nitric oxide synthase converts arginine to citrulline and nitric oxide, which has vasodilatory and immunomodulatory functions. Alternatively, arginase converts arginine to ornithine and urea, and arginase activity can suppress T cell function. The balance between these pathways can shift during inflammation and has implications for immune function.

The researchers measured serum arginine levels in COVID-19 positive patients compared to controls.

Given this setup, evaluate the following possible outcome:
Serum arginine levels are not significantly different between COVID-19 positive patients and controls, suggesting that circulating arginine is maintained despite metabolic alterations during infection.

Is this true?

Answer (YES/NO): NO